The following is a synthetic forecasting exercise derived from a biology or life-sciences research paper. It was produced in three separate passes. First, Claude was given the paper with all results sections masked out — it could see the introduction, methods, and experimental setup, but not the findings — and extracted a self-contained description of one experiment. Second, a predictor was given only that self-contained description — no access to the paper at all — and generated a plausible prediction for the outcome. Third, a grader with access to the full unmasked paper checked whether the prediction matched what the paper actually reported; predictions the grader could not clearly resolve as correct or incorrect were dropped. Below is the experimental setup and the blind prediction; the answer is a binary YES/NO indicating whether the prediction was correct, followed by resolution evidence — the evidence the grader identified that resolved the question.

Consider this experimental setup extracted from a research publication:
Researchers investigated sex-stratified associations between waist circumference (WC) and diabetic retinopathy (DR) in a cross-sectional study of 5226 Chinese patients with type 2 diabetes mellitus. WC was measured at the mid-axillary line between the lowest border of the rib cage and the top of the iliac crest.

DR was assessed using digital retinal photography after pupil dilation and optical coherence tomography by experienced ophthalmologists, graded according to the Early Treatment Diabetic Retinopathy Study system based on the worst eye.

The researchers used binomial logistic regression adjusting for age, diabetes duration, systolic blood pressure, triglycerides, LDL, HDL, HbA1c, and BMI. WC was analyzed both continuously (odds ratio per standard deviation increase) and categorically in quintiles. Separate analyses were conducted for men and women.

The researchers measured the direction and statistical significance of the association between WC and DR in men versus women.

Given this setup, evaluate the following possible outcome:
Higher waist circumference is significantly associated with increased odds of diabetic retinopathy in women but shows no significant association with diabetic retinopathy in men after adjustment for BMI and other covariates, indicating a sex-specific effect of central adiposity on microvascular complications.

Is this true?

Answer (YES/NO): NO